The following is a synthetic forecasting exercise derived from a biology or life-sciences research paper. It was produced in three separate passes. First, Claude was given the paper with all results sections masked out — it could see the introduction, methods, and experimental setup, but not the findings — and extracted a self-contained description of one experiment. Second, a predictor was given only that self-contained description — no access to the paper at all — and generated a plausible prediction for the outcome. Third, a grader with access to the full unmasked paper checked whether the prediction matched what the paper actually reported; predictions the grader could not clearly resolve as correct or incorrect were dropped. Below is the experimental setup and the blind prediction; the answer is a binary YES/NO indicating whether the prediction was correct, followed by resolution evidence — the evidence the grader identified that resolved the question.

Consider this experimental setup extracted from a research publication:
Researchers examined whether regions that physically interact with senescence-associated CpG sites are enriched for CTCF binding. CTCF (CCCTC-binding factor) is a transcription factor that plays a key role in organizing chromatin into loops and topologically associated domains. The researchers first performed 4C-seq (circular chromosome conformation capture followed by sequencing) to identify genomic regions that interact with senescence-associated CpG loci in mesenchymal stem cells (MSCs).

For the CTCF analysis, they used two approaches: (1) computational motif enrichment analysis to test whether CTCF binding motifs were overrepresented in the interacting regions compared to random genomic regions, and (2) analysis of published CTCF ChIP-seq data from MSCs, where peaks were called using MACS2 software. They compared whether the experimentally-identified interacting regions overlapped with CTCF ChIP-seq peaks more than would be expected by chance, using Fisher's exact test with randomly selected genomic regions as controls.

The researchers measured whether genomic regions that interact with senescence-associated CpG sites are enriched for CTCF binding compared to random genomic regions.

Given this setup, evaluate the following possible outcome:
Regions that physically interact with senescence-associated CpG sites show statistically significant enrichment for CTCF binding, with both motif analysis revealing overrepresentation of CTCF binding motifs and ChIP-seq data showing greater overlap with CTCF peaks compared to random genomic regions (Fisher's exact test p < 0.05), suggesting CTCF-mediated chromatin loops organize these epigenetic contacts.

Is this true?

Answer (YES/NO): NO